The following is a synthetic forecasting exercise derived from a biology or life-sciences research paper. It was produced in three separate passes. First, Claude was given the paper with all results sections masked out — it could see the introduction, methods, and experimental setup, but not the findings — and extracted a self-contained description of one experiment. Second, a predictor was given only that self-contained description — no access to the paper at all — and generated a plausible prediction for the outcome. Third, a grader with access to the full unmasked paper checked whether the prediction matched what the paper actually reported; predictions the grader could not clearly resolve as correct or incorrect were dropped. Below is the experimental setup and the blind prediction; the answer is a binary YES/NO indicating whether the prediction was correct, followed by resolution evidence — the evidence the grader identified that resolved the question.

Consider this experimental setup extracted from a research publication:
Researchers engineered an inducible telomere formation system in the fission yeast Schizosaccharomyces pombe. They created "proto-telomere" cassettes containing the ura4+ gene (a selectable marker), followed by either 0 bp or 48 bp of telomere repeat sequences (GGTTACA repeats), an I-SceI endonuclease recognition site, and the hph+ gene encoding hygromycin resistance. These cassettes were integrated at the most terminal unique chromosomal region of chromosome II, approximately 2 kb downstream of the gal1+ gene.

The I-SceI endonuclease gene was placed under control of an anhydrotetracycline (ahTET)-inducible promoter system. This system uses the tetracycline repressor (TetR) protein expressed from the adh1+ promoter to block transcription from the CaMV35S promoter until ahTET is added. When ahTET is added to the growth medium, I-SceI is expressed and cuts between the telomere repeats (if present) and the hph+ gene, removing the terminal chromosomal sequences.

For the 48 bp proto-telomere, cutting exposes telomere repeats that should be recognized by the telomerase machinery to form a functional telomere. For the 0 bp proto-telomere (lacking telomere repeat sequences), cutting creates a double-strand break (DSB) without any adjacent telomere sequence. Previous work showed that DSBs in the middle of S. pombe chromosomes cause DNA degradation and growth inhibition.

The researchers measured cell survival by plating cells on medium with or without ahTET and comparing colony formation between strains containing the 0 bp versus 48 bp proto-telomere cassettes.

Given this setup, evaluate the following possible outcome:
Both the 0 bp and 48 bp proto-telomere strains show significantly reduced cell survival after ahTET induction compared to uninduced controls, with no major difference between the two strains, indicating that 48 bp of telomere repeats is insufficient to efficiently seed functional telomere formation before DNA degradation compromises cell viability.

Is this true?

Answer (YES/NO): NO